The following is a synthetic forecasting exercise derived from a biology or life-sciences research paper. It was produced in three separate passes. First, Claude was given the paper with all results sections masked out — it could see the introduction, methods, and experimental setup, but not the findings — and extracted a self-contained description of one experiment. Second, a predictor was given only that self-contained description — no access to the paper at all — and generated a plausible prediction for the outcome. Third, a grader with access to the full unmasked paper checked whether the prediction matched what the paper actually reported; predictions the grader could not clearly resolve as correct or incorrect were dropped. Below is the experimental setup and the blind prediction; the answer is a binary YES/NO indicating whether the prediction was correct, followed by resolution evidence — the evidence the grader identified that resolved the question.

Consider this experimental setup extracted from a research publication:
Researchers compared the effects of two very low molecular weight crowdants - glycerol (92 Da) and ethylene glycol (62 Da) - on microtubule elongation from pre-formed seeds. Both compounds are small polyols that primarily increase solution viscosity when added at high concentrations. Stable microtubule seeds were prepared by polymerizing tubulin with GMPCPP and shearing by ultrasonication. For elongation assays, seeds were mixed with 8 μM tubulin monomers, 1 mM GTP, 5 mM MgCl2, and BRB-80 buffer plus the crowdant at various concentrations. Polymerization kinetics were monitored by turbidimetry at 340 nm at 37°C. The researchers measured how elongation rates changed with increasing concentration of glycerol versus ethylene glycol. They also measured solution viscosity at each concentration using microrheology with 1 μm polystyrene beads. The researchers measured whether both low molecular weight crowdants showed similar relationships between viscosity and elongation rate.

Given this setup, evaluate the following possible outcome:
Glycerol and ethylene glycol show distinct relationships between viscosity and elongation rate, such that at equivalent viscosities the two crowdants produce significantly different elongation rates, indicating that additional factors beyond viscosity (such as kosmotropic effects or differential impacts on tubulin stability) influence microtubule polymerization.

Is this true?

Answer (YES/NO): NO